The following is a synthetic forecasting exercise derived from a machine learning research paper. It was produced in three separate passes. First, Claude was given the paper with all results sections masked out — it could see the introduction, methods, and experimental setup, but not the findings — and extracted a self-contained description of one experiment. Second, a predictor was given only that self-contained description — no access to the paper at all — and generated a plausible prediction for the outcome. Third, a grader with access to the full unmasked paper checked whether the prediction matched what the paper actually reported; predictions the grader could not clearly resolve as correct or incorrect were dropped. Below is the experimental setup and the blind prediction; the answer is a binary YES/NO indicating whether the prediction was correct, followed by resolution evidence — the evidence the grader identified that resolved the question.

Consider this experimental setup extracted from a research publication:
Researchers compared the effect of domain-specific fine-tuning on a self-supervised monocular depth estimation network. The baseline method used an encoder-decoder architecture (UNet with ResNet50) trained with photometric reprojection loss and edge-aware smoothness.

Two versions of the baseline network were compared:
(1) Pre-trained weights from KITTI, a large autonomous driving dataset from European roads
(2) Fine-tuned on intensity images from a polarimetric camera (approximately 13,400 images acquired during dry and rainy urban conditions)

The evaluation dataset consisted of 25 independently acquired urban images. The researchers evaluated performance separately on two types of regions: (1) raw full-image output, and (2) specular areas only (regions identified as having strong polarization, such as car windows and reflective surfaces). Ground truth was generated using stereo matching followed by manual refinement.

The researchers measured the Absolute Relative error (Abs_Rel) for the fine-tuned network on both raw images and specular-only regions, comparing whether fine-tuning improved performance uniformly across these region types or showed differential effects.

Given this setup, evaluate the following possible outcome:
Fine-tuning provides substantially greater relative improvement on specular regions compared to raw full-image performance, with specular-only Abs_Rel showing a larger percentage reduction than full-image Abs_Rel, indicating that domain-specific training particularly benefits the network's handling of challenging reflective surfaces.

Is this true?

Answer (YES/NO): YES